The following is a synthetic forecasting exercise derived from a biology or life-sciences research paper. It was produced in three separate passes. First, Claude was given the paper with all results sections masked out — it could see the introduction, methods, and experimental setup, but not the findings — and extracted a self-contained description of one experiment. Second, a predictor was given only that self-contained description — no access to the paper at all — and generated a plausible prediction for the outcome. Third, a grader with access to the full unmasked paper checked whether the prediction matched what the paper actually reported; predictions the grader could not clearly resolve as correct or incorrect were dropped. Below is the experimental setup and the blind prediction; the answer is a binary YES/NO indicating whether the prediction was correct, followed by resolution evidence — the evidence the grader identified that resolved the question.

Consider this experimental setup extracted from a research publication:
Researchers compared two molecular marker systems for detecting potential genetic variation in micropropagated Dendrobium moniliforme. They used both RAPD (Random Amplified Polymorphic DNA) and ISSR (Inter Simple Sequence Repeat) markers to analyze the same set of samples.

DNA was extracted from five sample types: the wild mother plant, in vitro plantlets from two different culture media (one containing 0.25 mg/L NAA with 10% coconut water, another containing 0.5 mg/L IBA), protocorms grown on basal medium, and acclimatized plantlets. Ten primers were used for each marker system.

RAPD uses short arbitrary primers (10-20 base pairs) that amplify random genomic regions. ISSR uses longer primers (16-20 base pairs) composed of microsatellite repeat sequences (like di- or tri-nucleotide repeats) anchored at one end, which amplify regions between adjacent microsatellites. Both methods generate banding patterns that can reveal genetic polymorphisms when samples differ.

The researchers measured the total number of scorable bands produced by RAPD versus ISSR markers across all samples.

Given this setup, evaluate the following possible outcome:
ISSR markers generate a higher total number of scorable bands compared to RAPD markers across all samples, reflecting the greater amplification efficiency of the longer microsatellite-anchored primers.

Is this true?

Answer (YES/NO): NO